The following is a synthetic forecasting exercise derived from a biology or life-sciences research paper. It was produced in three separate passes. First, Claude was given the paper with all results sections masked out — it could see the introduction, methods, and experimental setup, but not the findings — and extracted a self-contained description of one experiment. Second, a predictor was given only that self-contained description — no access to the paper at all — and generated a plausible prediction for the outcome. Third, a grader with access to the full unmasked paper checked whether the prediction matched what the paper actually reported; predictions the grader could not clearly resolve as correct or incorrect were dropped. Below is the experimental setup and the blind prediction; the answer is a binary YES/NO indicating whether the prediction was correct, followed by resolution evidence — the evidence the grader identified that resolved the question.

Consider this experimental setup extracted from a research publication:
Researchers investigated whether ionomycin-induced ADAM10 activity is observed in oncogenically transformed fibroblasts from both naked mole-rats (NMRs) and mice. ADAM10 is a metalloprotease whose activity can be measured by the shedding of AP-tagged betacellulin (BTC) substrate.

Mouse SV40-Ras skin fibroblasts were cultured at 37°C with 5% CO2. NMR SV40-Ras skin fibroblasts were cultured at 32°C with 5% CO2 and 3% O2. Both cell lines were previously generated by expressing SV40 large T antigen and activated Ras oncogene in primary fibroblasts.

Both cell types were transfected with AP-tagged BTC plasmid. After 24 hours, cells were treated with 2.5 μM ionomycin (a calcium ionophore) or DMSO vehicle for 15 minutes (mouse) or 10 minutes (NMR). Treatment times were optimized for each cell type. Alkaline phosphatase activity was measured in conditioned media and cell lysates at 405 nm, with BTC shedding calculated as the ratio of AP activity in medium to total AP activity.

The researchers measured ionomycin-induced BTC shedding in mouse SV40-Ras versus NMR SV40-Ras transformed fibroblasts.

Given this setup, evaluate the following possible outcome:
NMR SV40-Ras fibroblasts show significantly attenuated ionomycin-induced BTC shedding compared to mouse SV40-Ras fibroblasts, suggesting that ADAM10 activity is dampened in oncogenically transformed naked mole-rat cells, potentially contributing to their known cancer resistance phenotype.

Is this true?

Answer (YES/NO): NO